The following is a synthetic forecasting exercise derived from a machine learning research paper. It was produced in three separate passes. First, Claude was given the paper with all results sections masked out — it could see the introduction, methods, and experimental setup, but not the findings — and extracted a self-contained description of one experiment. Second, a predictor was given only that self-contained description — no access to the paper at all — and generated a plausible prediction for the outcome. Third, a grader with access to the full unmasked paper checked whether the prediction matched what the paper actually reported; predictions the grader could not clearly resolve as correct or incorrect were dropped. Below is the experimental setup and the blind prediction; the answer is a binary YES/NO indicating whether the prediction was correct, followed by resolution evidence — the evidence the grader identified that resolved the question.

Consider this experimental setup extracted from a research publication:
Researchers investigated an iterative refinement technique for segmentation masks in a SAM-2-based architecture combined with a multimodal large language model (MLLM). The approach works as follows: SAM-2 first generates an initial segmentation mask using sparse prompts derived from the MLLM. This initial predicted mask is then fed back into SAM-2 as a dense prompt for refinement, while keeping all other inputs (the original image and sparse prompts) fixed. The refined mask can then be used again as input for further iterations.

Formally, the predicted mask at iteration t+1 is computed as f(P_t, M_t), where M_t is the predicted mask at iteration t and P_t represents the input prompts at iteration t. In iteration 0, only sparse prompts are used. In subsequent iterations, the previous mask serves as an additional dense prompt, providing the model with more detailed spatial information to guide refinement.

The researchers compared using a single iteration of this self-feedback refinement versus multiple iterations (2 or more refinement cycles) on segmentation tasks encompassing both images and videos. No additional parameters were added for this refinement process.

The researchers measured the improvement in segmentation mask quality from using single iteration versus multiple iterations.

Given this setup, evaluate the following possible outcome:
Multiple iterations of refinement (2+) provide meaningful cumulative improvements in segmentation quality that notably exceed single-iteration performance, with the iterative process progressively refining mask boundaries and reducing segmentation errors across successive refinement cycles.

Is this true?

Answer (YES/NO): NO